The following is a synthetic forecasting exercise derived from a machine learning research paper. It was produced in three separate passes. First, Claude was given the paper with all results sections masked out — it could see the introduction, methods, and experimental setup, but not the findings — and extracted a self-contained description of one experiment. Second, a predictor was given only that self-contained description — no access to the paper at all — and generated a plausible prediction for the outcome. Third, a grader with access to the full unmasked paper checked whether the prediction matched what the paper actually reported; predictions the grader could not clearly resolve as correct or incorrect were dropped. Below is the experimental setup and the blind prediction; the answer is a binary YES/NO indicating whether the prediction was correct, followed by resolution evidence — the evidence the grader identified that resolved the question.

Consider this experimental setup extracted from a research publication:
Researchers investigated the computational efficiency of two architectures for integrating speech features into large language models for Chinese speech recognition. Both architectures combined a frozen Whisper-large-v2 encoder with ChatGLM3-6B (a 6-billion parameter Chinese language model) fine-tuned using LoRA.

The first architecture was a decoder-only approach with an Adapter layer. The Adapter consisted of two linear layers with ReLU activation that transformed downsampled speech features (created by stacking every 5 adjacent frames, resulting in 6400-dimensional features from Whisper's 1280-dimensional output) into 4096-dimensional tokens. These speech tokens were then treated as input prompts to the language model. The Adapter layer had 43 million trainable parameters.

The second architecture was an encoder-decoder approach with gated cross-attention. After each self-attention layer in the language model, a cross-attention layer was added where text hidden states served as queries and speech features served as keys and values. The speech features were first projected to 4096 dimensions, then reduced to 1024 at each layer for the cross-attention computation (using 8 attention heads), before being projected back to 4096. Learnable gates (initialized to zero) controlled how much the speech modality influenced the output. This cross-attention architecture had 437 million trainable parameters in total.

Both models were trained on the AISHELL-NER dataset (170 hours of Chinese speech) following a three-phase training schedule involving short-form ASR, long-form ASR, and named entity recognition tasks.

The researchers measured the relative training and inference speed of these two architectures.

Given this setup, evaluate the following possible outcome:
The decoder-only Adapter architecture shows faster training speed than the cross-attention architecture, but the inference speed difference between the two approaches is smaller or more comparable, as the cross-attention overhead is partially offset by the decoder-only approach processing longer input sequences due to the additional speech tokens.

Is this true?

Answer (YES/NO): NO